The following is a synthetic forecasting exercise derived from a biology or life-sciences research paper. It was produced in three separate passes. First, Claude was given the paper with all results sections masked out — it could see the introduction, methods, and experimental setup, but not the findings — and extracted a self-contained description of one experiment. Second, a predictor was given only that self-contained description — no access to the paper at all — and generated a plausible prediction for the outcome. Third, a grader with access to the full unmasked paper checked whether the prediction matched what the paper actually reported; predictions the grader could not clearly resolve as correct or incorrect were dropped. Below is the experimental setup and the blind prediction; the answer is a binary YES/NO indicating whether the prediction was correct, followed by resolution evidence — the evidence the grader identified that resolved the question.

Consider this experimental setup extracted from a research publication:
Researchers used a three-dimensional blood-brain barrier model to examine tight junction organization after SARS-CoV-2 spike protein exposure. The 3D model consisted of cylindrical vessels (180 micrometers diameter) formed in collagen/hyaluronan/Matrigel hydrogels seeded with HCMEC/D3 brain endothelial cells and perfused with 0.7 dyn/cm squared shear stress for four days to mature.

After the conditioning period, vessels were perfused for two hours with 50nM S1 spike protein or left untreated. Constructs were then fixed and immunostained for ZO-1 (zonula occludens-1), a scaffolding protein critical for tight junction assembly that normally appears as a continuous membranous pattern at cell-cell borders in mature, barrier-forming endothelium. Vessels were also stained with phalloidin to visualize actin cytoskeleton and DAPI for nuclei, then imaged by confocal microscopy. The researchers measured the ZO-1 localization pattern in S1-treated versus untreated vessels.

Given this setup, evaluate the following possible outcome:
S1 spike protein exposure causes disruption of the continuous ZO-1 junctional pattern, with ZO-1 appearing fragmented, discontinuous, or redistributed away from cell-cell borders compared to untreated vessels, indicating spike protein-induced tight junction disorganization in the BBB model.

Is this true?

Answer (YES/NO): YES